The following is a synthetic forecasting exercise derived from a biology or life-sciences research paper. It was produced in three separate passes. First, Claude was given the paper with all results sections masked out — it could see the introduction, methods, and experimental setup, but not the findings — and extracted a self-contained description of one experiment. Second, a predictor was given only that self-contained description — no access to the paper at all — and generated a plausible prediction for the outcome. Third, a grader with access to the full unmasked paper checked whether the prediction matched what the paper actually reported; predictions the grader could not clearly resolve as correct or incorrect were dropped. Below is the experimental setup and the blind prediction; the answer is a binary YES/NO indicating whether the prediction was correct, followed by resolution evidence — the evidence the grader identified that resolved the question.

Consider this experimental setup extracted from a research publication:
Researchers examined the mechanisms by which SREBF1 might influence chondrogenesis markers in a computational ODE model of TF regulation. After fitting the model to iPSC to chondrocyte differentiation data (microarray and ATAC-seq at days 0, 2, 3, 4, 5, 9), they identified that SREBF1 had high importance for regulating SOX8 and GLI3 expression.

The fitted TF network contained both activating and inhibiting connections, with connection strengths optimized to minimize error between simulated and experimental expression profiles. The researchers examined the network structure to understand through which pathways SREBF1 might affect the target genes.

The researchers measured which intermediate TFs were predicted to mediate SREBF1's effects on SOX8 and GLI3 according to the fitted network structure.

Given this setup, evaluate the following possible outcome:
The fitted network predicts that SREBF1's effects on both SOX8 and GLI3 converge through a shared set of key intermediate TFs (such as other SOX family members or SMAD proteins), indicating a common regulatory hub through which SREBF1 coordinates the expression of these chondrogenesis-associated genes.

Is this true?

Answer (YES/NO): NO